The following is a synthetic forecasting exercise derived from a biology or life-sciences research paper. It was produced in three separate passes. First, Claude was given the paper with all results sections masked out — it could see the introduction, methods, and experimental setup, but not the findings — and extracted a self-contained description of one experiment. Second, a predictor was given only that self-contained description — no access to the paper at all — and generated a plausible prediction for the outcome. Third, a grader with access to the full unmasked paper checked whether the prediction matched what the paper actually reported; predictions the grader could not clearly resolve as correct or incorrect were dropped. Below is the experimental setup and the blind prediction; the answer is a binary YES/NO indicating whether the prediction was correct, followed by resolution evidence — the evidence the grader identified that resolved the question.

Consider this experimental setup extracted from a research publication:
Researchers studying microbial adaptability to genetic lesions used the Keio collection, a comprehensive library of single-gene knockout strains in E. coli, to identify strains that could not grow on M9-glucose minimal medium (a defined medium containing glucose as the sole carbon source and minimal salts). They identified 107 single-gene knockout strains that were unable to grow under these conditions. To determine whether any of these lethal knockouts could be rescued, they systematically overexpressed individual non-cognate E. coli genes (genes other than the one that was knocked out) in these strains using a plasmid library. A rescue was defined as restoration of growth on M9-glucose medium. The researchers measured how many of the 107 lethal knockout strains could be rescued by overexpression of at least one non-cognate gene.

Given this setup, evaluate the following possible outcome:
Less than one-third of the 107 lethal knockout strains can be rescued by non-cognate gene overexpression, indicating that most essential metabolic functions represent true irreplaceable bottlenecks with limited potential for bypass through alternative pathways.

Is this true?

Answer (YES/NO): YES